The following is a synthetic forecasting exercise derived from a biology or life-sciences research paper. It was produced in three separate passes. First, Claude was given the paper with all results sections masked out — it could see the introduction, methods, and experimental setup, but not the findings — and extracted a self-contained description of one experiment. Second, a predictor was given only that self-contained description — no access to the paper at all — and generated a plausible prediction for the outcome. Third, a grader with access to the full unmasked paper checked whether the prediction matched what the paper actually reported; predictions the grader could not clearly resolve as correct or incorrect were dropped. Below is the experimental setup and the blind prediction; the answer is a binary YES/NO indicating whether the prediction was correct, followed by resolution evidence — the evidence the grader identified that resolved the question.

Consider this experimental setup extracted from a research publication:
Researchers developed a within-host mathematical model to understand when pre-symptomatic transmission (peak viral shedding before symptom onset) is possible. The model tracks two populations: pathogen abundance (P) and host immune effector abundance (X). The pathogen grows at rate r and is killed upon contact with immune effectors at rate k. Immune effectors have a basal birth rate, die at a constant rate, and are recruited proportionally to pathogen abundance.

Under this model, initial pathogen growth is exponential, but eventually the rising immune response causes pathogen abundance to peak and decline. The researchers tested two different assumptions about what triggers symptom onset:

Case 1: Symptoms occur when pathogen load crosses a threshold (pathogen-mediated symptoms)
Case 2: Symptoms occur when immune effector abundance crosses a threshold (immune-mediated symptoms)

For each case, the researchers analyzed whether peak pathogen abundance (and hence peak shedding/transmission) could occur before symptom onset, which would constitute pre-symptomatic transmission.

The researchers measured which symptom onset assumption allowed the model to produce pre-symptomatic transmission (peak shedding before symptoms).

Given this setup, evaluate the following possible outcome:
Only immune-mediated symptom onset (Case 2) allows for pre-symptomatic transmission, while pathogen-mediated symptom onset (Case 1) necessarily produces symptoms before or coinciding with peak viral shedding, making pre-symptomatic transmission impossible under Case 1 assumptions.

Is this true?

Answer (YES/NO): YES